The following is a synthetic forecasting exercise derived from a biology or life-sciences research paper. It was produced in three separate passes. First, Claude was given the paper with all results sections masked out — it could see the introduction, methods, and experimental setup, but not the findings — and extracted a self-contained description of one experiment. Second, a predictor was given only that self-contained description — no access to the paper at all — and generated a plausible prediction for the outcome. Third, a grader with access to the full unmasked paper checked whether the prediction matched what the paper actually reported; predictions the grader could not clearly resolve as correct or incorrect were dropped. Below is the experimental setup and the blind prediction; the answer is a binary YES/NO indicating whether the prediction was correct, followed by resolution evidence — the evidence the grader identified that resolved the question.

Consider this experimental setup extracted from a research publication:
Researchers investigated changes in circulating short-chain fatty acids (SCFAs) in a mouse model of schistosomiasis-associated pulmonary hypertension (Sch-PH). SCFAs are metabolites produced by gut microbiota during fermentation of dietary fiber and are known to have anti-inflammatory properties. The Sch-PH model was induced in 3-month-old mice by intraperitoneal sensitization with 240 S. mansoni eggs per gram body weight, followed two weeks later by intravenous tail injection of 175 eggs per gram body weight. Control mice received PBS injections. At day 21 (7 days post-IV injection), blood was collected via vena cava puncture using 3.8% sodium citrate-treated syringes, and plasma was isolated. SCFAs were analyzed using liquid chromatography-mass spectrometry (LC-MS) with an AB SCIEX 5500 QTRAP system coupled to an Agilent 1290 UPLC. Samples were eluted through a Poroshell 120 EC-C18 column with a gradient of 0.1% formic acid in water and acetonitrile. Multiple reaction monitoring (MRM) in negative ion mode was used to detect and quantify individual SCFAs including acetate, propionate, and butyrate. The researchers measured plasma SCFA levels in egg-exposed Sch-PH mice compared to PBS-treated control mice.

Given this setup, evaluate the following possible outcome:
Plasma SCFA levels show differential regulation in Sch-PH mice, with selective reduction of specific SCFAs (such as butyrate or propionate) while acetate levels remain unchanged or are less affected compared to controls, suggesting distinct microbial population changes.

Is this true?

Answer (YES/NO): NO